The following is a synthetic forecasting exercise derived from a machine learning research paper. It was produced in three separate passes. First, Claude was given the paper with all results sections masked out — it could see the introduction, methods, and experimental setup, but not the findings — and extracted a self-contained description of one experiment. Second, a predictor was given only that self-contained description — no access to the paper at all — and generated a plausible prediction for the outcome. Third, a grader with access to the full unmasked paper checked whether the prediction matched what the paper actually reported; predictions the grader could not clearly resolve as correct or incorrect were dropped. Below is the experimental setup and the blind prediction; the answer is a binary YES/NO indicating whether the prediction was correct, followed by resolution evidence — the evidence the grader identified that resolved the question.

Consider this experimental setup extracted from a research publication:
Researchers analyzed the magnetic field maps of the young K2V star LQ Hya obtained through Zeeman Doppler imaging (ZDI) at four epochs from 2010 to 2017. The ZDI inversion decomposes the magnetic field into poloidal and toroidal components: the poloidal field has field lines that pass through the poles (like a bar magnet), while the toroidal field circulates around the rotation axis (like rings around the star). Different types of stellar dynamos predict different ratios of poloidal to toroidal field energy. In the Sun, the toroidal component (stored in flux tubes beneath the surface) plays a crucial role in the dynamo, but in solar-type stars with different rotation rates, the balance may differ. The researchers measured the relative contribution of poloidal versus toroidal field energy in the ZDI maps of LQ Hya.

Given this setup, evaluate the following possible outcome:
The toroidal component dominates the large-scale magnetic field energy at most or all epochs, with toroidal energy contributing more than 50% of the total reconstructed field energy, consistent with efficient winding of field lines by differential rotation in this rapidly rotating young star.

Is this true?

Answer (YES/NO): NO